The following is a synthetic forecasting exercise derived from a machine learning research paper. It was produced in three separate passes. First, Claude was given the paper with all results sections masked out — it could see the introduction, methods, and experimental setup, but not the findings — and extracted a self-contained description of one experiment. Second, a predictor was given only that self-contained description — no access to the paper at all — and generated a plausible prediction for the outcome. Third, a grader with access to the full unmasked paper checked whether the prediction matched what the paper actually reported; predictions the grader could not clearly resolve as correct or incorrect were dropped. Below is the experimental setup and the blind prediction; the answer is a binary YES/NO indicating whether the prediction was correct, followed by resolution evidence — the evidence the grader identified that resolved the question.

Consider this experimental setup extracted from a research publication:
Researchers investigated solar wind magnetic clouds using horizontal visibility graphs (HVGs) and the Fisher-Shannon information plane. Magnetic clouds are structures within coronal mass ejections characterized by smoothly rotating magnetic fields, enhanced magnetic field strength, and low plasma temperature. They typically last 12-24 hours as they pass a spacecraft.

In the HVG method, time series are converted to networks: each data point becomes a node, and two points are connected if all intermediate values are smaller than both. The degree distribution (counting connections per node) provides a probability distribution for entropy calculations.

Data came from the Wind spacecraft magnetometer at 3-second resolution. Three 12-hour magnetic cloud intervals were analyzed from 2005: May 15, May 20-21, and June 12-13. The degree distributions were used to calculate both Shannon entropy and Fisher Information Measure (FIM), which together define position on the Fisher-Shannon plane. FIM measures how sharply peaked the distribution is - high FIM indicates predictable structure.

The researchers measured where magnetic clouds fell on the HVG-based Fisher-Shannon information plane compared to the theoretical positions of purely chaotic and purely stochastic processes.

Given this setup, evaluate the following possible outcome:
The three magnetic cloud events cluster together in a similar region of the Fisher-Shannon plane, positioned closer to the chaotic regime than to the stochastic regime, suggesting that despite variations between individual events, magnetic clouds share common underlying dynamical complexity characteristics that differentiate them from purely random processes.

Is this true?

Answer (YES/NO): YES